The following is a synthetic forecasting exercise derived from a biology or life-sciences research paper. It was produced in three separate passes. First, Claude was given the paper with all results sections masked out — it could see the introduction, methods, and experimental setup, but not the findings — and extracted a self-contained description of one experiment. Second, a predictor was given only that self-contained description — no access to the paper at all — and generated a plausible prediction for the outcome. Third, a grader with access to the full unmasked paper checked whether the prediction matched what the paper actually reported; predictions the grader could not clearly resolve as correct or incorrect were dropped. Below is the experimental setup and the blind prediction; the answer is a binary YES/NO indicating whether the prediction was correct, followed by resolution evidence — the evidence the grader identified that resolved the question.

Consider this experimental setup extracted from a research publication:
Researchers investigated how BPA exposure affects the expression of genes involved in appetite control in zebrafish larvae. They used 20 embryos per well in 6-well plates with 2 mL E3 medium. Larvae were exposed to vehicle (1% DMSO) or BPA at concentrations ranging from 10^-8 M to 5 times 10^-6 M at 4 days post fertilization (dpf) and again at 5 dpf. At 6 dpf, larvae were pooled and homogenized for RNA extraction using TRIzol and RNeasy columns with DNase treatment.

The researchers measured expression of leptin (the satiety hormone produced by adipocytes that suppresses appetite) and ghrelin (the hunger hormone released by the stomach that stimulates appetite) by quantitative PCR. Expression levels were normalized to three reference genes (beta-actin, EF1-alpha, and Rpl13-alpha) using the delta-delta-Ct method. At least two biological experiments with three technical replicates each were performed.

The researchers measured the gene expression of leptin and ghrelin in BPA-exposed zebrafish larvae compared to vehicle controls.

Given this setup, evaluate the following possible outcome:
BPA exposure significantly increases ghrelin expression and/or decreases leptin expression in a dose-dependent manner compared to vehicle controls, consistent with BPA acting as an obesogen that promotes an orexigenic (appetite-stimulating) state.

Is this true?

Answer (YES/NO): YES